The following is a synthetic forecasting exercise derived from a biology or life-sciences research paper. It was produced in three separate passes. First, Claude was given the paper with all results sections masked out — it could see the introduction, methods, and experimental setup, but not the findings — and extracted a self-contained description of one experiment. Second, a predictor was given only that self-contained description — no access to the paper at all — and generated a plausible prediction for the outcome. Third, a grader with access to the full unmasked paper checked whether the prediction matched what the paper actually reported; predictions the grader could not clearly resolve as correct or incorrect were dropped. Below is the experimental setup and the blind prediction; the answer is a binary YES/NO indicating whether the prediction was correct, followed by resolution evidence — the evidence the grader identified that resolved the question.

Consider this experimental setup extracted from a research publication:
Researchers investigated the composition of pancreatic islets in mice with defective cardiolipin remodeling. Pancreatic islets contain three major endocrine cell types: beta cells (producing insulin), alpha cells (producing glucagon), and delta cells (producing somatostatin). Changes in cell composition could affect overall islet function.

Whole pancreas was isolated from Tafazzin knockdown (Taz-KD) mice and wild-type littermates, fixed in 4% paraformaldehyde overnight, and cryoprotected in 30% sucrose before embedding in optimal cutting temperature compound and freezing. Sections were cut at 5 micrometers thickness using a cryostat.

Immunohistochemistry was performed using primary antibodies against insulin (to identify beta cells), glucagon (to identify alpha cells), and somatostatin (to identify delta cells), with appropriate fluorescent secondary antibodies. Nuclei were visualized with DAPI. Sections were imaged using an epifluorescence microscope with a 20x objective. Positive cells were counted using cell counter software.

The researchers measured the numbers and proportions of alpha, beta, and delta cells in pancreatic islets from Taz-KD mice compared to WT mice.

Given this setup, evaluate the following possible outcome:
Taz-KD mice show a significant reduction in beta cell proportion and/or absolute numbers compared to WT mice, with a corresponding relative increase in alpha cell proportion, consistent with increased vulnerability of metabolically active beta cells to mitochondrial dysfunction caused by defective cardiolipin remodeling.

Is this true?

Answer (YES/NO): NO